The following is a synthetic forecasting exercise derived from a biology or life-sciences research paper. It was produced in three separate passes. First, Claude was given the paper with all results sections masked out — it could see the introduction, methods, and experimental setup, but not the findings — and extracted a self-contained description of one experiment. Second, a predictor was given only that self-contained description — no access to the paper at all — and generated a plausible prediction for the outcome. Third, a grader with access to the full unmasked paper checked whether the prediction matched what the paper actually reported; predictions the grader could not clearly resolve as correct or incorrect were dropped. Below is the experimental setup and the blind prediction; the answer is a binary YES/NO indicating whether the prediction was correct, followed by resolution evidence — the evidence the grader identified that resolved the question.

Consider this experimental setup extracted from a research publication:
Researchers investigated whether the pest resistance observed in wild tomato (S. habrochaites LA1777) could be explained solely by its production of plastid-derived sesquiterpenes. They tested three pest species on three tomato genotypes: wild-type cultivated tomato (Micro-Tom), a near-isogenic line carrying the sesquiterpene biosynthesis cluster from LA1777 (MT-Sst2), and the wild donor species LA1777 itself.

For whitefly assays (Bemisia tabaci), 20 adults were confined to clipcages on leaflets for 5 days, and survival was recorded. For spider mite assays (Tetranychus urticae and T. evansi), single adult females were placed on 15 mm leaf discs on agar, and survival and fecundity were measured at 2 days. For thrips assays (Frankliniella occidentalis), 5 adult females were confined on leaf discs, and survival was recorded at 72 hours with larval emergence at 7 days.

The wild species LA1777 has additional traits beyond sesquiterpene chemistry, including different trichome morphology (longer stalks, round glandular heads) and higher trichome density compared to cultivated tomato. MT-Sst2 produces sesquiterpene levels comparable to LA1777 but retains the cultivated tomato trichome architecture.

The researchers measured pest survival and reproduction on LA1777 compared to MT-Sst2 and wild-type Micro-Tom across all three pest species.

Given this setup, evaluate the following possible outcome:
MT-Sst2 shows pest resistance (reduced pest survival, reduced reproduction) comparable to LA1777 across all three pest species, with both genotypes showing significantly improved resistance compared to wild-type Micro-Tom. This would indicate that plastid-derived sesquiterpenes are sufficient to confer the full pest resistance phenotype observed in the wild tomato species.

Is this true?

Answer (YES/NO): NO